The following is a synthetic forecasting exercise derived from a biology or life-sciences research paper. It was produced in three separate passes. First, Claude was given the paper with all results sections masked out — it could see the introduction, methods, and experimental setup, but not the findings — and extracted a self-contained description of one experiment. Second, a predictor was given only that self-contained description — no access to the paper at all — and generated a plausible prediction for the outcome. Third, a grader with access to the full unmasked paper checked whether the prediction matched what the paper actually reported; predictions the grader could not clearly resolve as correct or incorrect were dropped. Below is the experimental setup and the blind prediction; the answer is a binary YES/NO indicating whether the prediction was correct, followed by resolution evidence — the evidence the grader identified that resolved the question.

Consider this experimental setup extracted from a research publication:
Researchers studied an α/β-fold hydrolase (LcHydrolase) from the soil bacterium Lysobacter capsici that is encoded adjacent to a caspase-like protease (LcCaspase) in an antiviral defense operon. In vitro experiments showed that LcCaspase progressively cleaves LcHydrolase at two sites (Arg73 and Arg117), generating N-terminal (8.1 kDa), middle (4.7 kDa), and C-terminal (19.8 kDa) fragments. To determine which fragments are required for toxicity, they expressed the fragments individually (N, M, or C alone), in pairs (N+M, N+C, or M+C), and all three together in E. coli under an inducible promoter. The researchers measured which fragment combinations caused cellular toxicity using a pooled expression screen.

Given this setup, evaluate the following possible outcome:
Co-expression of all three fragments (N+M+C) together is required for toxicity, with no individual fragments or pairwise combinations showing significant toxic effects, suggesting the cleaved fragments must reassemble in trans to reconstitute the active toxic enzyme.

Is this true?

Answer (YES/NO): NO